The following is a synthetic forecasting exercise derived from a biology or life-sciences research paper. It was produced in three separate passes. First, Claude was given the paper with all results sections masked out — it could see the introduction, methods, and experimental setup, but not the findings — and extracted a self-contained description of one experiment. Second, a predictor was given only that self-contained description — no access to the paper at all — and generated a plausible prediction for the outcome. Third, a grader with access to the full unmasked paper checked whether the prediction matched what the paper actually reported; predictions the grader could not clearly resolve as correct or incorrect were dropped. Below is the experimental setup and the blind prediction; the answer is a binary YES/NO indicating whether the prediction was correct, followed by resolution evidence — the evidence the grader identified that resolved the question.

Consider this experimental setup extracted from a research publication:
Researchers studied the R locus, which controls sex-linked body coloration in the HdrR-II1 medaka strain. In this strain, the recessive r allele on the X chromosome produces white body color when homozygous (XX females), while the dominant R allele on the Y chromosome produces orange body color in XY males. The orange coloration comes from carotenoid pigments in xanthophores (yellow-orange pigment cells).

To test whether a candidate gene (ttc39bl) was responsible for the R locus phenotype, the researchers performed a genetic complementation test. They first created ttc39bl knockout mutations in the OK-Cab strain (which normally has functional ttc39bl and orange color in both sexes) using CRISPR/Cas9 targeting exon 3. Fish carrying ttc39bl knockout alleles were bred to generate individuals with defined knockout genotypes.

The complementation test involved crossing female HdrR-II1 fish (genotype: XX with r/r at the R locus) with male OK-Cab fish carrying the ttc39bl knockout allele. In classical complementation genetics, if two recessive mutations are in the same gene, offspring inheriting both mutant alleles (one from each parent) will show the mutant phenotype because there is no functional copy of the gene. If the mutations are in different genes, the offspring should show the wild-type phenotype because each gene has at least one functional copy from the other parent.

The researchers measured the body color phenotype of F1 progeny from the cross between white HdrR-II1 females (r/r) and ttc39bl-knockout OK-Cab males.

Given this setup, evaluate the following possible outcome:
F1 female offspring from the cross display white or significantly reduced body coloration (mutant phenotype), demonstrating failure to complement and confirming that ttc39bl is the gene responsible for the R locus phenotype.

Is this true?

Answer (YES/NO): YES